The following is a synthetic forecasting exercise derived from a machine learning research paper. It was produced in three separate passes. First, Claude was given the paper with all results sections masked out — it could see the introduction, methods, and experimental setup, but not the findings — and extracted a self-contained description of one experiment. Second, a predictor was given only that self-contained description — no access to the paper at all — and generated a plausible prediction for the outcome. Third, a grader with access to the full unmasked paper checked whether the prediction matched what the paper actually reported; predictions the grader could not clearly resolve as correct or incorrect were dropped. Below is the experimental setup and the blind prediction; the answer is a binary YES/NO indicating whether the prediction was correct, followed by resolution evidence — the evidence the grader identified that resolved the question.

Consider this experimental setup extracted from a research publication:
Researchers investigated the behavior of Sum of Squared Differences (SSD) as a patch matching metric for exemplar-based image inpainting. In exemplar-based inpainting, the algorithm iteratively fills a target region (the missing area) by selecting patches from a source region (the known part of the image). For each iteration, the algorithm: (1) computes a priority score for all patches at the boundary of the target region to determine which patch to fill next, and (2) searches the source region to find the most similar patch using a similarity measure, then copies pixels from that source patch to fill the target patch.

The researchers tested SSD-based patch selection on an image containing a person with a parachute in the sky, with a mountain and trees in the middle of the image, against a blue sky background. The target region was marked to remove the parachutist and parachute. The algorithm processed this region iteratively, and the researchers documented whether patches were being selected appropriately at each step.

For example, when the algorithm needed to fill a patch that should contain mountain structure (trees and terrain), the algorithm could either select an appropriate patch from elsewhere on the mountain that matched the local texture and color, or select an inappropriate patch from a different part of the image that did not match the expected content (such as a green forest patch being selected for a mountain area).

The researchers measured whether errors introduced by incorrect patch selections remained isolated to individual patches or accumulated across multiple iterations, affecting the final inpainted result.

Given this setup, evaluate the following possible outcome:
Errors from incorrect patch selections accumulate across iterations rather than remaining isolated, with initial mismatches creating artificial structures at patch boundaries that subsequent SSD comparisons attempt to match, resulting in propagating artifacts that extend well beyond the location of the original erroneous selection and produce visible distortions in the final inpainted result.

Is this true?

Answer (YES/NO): YES